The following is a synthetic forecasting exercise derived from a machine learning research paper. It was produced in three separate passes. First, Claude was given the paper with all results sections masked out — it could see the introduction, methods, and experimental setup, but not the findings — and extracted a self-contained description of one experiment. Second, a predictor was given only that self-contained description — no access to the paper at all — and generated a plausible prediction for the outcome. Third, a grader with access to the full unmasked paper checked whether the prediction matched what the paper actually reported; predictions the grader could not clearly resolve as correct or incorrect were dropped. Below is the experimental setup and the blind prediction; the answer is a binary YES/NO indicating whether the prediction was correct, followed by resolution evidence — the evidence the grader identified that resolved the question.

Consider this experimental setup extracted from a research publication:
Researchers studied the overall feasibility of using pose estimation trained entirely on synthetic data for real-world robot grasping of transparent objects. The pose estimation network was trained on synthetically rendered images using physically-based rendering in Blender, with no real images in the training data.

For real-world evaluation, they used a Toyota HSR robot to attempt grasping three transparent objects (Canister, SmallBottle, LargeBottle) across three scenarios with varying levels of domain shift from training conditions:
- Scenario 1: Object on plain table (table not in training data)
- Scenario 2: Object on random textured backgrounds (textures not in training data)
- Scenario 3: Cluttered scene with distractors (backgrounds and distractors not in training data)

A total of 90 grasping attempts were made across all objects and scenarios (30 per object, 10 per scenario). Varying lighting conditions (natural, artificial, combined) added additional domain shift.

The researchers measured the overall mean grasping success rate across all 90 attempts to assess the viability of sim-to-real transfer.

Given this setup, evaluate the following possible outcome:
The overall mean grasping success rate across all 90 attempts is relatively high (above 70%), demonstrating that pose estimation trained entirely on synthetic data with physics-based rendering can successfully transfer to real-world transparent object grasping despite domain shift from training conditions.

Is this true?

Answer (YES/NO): YES